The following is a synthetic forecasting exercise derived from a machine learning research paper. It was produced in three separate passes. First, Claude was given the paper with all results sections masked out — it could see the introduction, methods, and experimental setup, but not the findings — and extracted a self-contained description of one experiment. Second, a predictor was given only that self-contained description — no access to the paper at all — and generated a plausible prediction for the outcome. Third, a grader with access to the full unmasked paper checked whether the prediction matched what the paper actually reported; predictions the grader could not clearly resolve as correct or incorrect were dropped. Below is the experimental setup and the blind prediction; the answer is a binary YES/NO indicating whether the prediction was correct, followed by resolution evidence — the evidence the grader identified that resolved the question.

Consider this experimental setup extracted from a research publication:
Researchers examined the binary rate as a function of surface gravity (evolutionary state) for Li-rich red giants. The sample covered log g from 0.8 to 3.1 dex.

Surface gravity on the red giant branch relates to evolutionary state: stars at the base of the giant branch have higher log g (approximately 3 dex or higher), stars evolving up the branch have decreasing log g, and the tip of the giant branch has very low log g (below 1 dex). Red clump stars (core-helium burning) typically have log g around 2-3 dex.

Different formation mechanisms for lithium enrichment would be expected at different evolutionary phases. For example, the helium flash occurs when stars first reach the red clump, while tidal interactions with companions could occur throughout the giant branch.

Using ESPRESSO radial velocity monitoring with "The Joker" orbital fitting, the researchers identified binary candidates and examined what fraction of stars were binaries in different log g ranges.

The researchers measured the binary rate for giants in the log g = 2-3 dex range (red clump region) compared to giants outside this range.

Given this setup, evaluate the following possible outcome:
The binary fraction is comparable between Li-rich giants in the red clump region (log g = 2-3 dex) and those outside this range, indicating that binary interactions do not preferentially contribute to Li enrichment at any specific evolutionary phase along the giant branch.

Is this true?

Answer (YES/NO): NO